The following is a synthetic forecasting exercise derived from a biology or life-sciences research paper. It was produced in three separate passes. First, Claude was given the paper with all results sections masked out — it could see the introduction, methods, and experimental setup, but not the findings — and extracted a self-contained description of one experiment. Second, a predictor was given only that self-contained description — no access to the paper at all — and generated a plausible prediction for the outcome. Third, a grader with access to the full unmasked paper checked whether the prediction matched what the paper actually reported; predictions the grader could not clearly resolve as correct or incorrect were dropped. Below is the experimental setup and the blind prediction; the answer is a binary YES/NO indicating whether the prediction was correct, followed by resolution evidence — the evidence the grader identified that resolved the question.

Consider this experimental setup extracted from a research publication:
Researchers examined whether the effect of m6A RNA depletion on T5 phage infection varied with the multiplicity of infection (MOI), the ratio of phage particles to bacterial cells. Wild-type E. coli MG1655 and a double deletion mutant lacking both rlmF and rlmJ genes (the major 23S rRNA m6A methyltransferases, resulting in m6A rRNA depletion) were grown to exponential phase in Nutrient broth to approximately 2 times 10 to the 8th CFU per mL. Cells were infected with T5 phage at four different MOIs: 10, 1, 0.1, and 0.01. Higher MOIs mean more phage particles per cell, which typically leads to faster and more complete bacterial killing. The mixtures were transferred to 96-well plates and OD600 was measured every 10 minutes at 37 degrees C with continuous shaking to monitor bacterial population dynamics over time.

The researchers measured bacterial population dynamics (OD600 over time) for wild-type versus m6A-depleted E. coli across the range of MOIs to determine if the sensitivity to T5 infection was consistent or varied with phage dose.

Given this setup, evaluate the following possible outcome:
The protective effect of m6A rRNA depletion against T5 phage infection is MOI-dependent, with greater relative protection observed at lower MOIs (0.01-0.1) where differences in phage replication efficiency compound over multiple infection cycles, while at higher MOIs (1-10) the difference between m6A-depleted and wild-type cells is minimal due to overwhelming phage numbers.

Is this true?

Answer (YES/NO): NO